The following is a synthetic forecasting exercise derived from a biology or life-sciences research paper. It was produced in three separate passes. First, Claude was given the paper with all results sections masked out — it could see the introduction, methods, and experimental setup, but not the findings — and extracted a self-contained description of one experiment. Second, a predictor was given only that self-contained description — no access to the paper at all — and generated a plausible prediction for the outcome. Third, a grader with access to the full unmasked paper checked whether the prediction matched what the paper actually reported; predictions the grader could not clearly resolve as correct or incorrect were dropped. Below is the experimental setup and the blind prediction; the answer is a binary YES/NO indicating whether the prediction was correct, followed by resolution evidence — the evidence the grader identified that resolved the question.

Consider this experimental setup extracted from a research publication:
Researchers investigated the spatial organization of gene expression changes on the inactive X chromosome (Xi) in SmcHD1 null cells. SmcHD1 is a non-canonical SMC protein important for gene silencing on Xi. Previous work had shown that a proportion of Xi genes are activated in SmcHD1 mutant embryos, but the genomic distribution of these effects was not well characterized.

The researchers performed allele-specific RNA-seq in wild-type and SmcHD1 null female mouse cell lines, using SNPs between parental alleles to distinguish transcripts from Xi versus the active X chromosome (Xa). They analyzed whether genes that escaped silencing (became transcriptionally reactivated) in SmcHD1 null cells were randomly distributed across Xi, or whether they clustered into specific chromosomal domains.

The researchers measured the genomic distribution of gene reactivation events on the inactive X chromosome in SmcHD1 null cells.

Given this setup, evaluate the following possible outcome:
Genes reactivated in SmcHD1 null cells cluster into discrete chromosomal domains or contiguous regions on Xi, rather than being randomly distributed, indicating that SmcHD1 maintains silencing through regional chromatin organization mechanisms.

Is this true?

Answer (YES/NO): YES